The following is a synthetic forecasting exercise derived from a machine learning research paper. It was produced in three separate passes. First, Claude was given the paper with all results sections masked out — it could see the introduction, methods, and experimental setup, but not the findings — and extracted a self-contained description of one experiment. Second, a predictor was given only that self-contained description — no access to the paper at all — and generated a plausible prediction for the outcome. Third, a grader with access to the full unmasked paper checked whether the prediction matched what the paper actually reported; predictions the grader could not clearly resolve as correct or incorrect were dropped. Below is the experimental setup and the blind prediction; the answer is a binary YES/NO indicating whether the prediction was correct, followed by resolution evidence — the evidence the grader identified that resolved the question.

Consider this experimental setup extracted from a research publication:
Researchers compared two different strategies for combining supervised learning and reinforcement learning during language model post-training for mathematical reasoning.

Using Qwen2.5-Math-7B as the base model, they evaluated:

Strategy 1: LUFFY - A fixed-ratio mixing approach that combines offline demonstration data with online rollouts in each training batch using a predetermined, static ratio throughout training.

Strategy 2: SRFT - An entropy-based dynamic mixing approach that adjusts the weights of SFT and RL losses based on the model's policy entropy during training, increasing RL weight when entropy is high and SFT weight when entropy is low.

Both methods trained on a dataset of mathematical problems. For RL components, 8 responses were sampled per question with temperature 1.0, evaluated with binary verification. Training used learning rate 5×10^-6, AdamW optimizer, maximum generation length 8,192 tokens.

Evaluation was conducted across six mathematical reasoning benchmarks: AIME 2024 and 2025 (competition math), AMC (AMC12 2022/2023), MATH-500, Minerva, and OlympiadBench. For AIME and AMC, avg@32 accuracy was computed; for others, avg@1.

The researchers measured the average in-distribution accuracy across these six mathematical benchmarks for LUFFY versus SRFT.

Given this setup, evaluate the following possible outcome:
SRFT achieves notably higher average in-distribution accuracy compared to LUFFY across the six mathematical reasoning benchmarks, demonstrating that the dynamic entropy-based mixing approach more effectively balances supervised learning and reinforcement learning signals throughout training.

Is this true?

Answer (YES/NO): NO